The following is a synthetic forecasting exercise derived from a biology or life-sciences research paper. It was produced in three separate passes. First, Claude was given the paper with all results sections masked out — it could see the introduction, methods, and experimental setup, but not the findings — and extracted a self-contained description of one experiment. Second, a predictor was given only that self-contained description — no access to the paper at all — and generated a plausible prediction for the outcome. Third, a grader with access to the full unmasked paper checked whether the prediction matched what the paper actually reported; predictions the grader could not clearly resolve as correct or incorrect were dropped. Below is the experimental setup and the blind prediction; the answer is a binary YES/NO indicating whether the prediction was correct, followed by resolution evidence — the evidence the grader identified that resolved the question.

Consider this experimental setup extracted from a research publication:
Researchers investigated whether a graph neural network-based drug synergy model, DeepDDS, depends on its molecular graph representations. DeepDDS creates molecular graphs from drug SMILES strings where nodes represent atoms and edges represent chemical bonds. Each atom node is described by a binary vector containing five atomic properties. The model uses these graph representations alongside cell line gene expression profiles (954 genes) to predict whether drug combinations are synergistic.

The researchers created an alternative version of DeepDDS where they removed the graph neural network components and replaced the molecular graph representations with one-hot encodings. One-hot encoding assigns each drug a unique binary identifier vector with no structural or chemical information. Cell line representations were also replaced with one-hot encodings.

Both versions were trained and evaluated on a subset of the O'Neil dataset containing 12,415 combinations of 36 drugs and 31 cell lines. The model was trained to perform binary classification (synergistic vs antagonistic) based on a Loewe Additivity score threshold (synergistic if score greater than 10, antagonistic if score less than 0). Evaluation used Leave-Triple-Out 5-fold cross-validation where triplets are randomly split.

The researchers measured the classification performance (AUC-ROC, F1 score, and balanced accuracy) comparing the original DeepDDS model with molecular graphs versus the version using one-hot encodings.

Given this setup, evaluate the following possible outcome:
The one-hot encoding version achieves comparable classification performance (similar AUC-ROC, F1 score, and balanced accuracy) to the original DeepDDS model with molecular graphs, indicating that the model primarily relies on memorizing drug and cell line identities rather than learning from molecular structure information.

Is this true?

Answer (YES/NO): YES